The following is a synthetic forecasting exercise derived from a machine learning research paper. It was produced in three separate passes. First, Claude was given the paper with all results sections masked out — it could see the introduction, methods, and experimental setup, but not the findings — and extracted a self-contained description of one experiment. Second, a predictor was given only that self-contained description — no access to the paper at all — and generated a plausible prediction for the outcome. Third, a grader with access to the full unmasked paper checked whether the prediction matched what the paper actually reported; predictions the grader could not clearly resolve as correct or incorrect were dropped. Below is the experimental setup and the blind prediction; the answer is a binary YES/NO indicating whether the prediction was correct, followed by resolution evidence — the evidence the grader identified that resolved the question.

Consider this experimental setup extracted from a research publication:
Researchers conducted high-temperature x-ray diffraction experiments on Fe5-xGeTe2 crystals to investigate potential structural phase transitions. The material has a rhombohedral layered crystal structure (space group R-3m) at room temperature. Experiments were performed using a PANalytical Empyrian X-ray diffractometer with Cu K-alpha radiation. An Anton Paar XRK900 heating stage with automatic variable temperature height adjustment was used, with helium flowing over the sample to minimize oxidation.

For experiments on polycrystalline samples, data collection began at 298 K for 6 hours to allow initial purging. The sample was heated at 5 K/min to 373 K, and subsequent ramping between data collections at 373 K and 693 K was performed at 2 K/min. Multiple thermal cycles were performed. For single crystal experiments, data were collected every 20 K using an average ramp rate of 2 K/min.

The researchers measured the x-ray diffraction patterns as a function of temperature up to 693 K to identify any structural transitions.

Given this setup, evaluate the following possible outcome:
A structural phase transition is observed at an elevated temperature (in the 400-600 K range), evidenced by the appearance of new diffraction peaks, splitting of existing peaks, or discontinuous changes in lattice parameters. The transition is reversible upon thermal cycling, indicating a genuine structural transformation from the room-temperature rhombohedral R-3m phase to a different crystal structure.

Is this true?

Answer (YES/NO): YES